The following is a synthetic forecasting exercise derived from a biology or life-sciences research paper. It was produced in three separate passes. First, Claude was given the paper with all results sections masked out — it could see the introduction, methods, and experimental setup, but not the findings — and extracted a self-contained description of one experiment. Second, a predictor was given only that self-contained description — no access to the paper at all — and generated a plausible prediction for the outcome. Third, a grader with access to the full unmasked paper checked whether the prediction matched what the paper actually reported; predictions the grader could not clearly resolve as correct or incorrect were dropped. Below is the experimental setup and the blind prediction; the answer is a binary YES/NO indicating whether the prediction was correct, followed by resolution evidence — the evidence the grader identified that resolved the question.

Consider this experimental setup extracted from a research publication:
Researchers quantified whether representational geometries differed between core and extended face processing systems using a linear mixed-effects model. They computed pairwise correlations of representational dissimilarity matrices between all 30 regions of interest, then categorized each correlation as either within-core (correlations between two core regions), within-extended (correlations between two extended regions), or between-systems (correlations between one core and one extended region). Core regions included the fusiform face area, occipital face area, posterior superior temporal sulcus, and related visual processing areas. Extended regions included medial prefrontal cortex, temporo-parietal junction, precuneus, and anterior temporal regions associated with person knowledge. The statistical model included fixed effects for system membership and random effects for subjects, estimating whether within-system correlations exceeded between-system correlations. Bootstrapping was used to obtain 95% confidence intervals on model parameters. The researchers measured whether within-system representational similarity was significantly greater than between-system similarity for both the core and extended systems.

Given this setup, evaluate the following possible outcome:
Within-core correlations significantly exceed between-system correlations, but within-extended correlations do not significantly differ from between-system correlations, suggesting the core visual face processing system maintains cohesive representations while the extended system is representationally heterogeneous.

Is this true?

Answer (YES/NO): NO